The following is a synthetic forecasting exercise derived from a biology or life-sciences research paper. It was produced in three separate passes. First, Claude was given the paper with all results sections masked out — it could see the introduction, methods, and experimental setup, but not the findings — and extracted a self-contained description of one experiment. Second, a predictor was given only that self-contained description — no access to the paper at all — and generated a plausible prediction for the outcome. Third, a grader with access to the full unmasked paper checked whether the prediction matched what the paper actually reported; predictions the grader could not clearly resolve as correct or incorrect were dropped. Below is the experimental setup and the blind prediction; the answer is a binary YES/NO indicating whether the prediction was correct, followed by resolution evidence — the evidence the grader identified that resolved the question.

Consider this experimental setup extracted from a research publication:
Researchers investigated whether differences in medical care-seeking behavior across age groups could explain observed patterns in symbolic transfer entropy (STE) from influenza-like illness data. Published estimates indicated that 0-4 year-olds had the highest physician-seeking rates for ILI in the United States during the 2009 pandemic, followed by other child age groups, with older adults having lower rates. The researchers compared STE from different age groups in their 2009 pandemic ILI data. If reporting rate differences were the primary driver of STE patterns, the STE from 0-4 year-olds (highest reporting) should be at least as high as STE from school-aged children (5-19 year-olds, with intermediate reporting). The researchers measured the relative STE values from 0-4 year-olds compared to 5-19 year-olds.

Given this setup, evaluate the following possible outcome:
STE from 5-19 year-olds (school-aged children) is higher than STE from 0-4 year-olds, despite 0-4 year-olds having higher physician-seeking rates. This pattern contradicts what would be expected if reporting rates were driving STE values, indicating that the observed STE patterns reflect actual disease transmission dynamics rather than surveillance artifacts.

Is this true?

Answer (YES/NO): YES